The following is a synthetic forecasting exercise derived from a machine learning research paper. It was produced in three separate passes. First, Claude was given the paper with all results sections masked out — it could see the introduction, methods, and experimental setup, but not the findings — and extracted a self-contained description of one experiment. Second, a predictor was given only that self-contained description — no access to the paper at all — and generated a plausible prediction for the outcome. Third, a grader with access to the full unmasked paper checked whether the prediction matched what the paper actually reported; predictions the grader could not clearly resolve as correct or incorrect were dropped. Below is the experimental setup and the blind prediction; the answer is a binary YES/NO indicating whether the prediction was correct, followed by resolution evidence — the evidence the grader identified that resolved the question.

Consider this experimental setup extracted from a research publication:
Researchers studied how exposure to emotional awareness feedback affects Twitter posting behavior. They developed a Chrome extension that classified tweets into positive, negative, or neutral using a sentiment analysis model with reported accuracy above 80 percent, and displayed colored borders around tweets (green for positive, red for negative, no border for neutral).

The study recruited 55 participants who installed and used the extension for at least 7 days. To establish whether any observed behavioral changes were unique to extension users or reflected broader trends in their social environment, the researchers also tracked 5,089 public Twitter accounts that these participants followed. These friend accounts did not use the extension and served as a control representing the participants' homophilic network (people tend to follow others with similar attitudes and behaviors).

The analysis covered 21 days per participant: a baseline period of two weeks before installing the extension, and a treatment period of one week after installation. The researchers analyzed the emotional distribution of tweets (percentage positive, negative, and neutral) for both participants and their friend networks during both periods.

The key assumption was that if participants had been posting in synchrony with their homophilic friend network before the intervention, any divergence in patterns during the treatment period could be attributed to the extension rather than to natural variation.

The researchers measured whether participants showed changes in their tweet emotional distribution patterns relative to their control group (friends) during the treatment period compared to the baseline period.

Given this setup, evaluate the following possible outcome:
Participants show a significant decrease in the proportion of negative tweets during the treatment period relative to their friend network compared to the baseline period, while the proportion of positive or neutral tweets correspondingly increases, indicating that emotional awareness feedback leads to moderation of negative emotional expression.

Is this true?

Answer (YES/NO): NO